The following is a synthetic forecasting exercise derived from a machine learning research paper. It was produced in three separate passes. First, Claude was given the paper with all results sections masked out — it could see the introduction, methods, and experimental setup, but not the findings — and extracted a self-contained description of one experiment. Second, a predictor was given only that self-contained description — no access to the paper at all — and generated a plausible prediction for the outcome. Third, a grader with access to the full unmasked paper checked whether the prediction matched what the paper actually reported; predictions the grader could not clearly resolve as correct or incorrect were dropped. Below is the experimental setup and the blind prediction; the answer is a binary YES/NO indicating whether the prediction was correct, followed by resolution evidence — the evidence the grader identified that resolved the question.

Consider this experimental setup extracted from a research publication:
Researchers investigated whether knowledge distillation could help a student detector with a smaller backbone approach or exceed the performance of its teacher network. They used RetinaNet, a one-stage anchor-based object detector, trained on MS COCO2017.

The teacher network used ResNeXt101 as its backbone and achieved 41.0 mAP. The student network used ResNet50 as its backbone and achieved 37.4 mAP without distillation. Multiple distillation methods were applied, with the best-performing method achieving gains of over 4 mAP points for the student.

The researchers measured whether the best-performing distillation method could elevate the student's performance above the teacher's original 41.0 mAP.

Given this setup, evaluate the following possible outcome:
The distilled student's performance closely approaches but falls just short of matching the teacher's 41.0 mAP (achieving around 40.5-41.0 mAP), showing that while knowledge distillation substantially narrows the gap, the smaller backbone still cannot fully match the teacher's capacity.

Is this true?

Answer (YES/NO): NO